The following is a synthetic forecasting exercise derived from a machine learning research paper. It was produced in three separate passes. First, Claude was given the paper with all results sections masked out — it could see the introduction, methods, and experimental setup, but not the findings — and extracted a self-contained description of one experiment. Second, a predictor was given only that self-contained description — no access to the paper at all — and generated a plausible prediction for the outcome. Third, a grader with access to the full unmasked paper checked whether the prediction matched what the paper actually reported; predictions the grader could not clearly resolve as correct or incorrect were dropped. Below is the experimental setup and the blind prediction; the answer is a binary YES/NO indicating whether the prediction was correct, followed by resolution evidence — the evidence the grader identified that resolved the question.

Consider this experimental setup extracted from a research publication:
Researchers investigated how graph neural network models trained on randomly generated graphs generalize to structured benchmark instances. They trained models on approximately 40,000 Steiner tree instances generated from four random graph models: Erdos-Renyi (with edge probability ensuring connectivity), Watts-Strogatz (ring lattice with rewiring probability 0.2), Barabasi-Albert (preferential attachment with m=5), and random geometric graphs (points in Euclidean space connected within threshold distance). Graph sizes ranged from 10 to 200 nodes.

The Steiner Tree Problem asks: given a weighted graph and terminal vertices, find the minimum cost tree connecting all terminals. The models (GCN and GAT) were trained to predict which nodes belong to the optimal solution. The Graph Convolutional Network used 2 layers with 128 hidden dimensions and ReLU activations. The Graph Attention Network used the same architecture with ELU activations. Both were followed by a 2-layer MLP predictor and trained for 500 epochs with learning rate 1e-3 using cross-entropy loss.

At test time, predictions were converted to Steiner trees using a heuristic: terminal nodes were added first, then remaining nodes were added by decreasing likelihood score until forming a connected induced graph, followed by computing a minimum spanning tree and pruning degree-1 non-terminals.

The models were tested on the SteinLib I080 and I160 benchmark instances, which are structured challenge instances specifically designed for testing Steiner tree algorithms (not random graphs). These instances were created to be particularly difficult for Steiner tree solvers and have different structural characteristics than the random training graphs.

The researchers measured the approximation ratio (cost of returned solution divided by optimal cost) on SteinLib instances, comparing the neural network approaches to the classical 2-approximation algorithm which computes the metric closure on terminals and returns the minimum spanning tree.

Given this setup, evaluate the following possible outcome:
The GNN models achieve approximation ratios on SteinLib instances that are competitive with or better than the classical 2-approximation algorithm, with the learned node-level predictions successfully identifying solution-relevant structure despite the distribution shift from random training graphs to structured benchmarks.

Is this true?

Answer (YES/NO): NO